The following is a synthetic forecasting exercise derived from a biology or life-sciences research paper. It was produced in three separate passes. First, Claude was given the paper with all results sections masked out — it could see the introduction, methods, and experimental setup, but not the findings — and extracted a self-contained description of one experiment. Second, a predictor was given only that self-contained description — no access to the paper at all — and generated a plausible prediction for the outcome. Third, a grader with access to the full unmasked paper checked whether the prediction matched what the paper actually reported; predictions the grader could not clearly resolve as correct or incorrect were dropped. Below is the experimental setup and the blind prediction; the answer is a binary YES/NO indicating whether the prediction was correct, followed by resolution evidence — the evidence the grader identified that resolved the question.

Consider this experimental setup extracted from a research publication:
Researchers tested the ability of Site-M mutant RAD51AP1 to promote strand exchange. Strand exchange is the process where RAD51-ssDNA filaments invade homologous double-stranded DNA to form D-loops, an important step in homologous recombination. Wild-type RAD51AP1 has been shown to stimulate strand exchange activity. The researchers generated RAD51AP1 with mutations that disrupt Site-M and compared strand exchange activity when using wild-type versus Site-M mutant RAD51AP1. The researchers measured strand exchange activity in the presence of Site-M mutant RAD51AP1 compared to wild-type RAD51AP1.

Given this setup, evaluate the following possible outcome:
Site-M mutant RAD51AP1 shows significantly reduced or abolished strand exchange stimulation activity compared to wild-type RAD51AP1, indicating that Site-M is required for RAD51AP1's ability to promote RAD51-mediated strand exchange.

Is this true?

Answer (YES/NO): YES